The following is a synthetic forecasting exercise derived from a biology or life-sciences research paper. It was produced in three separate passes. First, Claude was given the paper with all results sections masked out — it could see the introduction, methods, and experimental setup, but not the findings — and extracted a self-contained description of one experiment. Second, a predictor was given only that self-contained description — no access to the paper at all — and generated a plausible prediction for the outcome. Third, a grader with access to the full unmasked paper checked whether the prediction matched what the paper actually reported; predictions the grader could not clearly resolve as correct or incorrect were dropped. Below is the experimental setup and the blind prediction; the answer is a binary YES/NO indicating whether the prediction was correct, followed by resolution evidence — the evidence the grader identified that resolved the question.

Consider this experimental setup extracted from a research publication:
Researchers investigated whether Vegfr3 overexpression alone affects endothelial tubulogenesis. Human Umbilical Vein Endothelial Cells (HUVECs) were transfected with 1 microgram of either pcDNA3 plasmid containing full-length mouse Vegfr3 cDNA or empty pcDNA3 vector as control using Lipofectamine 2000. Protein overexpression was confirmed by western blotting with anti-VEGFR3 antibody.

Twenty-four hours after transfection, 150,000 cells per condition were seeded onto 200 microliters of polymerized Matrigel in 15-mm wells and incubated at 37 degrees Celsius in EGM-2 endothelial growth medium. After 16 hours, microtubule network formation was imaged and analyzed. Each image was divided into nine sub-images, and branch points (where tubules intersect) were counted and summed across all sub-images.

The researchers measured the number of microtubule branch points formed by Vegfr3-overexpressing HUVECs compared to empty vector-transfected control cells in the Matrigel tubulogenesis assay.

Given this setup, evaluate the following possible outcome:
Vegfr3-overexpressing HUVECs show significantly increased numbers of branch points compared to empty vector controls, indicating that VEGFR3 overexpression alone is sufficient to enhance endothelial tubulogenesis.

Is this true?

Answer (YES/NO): NO